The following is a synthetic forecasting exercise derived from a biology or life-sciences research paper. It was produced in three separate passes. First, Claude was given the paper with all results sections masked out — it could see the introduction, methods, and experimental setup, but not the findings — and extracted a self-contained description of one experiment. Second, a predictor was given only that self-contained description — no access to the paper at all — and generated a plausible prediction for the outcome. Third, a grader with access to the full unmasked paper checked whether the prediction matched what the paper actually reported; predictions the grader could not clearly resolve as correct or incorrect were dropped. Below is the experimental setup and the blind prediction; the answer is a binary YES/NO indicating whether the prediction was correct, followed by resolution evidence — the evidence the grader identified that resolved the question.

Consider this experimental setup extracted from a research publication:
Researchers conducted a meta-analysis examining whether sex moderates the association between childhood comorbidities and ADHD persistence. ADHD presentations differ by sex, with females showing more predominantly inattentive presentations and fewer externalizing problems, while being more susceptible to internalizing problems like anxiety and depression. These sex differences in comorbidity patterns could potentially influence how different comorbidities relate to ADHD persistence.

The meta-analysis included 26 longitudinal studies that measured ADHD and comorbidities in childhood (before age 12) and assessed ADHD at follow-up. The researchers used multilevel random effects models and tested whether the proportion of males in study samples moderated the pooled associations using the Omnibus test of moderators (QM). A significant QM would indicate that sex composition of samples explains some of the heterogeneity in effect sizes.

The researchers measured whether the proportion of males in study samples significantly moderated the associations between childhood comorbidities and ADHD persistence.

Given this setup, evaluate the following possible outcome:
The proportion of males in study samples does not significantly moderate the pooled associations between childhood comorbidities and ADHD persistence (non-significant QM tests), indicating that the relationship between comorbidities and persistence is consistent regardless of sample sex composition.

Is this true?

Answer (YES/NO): YES